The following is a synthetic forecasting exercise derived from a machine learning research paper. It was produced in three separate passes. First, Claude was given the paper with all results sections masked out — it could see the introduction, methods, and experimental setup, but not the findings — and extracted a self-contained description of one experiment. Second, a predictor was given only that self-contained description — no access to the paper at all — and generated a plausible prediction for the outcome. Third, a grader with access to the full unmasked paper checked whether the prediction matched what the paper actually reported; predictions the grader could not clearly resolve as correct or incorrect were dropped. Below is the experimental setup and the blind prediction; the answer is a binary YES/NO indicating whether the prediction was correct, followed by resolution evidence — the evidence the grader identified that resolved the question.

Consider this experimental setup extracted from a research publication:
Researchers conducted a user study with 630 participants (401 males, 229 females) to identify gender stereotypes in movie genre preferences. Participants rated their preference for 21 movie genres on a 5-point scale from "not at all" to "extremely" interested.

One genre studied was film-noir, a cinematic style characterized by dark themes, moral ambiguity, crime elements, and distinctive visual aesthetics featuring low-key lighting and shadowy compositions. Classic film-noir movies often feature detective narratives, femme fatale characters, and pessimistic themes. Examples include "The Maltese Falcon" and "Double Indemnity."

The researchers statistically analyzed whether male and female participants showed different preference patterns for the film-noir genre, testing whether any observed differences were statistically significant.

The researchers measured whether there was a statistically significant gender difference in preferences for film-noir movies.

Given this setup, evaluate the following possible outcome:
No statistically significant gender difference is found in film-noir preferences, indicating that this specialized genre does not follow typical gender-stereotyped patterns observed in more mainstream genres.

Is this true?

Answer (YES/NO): YES